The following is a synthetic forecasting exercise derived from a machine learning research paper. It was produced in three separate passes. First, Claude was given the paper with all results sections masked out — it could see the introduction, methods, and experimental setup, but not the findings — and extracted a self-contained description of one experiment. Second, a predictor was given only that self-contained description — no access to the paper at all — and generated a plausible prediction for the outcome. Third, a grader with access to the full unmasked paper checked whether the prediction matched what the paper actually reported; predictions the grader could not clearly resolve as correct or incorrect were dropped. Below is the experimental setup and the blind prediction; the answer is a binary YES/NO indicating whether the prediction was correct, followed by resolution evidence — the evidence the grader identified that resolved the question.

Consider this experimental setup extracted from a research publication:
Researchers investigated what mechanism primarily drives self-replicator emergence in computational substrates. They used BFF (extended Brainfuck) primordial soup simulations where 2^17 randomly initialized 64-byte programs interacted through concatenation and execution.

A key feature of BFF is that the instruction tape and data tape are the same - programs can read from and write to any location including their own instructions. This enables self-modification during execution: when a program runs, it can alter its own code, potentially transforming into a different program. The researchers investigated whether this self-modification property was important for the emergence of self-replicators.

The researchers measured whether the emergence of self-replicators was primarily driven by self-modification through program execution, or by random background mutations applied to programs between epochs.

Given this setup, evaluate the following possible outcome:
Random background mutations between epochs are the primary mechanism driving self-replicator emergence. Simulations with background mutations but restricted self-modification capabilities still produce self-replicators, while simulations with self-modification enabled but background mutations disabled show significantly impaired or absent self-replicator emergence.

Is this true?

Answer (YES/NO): NO